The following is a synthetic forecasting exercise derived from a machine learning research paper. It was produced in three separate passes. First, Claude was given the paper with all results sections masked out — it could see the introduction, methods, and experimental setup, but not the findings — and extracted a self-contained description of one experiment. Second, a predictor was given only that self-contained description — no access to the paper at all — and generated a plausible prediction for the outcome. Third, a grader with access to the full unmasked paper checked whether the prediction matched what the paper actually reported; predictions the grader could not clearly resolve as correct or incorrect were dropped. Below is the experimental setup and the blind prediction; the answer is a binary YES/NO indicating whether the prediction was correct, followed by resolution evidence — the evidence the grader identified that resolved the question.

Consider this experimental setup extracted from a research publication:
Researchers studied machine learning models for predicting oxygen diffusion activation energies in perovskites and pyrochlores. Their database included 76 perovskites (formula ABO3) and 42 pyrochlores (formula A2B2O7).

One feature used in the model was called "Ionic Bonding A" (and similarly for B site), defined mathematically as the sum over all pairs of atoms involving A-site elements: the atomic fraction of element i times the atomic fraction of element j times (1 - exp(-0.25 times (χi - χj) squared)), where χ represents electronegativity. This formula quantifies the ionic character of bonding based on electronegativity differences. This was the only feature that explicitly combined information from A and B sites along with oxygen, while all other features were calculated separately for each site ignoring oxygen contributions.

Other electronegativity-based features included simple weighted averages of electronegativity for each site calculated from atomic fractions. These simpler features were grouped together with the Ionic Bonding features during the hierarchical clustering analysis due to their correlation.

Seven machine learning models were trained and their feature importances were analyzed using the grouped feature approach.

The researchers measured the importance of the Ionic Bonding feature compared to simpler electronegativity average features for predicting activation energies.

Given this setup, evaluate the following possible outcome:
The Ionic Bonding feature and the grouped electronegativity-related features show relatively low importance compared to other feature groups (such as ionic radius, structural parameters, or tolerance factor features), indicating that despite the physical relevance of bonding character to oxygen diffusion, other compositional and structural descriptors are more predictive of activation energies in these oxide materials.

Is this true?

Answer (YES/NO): NO